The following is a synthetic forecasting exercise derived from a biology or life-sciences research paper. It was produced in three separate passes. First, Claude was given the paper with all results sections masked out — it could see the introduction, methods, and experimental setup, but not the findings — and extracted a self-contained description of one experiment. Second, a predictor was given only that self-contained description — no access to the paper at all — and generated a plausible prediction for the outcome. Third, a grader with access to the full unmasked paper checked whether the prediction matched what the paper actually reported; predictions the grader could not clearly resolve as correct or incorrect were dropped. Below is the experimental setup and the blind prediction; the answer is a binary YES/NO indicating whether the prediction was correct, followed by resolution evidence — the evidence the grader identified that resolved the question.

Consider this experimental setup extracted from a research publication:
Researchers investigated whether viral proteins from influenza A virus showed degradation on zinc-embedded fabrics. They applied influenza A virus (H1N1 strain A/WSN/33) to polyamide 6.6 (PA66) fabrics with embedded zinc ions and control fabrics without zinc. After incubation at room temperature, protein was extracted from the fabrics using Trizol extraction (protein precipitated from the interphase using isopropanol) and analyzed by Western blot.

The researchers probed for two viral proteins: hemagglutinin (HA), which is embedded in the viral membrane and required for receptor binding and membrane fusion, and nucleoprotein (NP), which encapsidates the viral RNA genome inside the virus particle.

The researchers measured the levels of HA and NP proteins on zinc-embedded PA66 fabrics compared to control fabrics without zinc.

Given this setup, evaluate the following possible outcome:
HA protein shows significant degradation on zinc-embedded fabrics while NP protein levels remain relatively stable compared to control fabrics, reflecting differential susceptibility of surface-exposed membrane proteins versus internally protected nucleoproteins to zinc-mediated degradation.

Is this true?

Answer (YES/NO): YES